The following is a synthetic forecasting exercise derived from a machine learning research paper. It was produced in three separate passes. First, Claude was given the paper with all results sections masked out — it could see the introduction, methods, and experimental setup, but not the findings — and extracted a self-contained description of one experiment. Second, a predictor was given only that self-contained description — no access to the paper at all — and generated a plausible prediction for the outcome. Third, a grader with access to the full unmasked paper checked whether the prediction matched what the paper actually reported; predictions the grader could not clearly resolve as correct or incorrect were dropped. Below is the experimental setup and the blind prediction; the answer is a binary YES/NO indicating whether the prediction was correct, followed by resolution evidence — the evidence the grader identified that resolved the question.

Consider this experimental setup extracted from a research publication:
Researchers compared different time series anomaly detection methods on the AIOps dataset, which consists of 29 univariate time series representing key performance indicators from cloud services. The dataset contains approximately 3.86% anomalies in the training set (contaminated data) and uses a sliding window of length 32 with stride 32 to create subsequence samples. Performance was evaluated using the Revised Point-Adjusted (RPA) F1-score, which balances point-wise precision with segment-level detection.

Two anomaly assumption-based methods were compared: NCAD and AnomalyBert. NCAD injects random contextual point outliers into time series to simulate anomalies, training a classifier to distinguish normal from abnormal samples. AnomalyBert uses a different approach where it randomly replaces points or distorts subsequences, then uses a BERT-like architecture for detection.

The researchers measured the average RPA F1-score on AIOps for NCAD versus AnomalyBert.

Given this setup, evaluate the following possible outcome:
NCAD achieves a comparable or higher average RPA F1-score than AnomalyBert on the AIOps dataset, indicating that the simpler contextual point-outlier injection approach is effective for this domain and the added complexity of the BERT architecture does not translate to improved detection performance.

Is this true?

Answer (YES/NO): YES